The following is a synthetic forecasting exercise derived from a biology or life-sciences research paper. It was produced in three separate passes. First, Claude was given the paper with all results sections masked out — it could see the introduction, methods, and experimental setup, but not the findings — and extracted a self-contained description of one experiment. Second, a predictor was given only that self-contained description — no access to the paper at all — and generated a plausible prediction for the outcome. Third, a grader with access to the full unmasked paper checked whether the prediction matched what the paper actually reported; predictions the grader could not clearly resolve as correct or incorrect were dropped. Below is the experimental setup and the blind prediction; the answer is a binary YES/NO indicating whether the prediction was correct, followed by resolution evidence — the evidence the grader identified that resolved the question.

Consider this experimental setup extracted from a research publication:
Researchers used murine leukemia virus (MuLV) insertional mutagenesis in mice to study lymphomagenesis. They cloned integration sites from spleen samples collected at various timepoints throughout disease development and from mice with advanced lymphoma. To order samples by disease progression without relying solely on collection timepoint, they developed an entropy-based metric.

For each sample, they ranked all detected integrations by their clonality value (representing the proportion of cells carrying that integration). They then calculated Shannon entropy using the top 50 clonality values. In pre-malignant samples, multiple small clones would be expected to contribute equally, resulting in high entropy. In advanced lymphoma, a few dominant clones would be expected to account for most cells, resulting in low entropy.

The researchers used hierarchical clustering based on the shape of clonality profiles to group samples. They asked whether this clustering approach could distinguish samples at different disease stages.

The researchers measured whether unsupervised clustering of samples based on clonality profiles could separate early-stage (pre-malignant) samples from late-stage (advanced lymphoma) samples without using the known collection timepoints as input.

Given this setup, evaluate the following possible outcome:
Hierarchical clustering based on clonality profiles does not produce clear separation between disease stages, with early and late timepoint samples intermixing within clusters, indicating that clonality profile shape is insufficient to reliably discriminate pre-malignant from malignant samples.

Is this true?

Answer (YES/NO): NO